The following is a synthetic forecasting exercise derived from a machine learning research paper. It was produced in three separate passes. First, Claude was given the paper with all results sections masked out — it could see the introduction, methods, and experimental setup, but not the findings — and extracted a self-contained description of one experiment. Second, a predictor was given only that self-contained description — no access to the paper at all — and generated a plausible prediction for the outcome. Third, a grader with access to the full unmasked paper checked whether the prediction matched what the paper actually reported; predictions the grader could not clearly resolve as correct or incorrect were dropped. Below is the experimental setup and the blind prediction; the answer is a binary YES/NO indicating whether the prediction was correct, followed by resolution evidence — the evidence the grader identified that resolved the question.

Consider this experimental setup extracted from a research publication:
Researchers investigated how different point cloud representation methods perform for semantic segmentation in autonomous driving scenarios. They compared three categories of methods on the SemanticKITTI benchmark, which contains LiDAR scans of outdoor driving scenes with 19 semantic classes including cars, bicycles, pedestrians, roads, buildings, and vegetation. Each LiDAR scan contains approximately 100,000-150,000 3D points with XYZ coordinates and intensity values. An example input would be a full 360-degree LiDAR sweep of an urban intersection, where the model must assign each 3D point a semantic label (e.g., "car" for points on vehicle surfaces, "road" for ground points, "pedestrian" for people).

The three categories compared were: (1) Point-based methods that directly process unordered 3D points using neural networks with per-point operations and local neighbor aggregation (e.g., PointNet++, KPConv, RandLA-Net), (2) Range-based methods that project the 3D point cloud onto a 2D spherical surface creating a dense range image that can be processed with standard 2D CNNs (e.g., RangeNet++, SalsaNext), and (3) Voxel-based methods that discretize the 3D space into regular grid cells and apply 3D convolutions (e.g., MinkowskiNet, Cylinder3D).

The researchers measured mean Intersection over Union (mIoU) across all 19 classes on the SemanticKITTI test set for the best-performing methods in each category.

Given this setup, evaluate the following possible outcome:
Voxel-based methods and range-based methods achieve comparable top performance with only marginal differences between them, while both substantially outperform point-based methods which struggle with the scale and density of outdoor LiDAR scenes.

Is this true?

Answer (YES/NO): NO